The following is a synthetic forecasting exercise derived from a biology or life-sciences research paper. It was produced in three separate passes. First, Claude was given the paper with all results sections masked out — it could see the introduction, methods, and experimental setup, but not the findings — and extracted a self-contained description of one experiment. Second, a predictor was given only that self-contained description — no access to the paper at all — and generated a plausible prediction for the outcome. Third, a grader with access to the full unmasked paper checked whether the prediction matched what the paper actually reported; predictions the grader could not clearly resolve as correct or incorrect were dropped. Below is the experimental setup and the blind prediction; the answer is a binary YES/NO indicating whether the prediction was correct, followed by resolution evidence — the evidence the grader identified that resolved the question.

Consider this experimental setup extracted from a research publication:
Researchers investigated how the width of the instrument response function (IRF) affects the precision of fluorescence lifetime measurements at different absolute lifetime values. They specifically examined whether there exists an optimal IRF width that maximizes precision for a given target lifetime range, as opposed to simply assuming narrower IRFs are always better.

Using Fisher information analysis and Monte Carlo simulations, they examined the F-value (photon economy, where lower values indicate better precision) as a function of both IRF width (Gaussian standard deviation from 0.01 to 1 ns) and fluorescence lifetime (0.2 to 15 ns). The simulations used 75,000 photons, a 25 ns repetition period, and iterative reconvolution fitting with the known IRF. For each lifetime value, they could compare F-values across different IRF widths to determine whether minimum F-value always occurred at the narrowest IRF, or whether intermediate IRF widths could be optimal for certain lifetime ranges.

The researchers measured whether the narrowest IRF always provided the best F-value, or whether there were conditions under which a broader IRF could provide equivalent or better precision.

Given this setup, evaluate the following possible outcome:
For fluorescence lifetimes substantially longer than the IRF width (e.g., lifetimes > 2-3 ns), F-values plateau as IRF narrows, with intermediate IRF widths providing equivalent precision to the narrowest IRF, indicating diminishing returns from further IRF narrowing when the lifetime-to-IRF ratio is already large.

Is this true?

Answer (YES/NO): YES